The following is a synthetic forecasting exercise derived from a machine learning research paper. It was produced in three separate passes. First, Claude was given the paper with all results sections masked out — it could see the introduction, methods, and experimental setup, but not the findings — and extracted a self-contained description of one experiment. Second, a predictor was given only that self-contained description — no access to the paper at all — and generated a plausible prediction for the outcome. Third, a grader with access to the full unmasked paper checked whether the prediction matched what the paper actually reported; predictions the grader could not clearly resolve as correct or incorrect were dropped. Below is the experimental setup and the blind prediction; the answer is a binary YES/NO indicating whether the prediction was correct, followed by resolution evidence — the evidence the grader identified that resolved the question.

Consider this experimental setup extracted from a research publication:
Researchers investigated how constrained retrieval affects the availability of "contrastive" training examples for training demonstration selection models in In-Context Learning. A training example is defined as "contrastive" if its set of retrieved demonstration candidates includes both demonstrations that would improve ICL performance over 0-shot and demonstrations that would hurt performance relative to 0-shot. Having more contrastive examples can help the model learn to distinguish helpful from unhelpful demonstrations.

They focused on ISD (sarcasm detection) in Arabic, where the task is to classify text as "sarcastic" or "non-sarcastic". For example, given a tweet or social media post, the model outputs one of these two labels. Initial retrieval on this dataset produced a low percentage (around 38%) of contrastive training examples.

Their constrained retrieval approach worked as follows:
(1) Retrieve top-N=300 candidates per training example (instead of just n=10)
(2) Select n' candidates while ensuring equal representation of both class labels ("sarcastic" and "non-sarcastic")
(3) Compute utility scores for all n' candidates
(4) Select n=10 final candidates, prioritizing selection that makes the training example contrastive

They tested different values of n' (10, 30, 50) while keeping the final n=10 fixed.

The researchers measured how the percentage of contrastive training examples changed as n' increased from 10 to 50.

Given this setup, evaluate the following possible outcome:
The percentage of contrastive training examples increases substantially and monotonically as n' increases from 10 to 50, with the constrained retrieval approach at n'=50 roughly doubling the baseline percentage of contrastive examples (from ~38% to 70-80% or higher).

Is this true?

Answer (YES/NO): NO